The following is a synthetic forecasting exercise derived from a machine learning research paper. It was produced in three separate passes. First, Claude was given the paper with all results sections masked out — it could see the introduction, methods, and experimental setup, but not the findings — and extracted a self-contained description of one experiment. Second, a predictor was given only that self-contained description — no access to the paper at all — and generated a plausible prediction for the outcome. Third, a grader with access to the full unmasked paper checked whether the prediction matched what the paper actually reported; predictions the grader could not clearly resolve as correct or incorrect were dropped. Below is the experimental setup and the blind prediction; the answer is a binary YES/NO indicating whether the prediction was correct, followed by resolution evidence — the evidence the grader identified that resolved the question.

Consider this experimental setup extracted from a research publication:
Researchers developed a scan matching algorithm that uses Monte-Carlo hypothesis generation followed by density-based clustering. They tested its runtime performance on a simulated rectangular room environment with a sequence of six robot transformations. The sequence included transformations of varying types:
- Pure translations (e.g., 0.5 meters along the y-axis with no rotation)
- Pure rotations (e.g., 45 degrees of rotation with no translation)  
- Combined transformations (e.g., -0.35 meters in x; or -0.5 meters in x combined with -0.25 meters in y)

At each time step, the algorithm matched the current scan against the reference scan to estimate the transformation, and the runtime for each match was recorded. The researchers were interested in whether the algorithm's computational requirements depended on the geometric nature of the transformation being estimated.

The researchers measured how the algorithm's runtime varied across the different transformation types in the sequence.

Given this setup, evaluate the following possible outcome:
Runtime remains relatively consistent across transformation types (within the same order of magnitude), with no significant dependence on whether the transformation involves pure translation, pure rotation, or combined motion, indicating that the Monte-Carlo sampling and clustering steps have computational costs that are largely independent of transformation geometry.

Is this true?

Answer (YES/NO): YES